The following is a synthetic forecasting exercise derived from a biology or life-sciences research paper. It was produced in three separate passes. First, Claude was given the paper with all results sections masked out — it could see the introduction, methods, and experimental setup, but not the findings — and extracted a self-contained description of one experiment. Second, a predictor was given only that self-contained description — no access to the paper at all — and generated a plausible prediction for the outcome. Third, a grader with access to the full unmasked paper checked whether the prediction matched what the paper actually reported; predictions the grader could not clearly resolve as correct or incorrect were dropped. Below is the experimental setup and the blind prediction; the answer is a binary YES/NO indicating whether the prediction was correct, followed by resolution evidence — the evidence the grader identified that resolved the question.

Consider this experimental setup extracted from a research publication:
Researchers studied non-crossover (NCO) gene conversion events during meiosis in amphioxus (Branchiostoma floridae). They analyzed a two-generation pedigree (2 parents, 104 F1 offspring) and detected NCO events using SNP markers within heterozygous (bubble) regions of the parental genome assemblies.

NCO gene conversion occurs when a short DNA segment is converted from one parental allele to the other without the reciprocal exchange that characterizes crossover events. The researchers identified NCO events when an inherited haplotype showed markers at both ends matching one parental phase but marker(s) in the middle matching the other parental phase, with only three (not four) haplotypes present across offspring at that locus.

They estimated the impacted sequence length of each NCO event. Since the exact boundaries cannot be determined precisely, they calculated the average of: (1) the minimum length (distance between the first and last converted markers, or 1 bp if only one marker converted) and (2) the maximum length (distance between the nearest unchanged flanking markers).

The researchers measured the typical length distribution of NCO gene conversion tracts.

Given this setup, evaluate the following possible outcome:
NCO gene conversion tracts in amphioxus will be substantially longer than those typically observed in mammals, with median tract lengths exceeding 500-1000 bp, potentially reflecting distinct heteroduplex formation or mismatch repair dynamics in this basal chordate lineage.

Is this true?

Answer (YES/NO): NO